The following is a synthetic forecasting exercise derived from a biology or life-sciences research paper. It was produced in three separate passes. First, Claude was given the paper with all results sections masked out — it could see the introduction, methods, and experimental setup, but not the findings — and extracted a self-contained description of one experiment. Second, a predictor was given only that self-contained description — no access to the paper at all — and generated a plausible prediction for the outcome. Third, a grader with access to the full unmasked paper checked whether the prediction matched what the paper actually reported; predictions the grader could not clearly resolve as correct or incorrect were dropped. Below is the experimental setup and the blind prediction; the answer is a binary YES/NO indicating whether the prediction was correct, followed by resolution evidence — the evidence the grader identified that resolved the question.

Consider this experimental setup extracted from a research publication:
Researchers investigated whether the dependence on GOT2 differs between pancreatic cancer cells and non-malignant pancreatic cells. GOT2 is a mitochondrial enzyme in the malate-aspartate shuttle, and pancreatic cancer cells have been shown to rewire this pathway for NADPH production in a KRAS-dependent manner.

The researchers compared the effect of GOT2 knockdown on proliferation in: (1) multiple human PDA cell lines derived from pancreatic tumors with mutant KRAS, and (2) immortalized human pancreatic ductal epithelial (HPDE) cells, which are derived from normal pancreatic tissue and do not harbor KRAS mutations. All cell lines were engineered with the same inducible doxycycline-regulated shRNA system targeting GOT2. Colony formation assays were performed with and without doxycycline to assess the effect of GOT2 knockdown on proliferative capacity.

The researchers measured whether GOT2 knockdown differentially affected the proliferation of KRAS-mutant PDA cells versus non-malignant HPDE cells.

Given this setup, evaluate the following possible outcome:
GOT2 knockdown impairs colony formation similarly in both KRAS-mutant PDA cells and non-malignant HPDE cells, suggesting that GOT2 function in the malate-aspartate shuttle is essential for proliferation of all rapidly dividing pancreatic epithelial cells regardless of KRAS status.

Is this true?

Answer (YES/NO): NO